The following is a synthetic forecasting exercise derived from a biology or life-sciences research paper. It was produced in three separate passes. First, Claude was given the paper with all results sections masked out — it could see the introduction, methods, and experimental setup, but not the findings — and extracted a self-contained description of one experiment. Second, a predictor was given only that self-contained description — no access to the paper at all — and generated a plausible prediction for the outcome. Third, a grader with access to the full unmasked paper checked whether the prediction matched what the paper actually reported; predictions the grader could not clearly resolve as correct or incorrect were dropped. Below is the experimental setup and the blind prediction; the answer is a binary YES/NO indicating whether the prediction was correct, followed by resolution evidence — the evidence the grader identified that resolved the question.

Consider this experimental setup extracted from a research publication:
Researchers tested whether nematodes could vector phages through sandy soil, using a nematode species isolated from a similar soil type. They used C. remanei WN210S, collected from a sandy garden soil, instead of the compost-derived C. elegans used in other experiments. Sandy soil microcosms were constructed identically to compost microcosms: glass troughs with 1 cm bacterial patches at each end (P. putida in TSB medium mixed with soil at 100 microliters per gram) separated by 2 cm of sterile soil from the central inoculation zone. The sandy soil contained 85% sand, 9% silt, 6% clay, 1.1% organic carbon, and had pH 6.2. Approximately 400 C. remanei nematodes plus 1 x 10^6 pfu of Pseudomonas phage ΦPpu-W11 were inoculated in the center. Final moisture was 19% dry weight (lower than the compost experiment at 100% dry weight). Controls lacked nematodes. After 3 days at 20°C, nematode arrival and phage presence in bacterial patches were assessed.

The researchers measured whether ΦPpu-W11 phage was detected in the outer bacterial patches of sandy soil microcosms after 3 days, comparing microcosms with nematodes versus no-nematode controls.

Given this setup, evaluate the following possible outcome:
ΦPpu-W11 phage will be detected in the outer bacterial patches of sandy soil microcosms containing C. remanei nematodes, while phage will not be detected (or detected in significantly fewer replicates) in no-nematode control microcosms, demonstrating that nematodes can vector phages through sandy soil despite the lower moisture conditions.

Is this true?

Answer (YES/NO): YES